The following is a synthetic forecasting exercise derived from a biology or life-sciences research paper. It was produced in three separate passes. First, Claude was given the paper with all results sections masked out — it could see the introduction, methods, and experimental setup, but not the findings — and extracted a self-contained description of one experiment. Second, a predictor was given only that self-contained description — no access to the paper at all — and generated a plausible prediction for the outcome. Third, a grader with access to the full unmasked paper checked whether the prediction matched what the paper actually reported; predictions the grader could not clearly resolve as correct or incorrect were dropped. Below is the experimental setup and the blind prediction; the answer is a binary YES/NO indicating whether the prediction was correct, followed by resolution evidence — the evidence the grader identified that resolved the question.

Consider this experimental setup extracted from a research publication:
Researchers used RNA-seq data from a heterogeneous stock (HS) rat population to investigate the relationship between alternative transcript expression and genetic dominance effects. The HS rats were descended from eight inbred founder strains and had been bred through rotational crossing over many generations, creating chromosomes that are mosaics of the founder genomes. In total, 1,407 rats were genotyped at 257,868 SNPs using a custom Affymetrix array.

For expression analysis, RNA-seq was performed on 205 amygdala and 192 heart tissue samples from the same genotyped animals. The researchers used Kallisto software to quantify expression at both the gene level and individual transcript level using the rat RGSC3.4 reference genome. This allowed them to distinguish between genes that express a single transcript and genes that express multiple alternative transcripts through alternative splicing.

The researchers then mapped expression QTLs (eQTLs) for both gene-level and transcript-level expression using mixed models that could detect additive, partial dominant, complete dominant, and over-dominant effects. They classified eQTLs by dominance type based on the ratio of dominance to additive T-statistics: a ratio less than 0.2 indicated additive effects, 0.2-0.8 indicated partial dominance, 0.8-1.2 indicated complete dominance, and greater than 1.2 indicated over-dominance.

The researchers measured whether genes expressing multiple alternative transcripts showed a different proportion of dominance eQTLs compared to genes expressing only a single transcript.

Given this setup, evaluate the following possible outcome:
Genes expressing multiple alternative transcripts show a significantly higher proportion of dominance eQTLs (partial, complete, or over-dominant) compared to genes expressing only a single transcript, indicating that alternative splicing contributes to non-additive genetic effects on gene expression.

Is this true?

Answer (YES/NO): YES